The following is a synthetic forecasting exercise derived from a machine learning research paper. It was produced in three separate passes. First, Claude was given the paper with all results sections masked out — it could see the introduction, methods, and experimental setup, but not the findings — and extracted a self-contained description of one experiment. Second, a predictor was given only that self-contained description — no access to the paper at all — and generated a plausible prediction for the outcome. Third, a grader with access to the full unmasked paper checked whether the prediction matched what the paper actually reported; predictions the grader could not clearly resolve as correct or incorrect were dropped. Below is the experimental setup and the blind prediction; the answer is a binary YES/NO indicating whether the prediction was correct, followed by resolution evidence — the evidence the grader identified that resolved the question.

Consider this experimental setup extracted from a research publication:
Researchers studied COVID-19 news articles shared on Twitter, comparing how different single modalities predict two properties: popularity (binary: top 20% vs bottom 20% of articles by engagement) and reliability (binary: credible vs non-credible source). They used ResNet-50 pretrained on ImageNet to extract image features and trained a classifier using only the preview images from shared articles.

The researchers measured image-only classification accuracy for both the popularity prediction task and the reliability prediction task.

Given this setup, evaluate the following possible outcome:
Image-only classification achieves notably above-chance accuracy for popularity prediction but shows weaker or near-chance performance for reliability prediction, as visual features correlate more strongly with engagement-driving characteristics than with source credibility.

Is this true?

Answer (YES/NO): NO